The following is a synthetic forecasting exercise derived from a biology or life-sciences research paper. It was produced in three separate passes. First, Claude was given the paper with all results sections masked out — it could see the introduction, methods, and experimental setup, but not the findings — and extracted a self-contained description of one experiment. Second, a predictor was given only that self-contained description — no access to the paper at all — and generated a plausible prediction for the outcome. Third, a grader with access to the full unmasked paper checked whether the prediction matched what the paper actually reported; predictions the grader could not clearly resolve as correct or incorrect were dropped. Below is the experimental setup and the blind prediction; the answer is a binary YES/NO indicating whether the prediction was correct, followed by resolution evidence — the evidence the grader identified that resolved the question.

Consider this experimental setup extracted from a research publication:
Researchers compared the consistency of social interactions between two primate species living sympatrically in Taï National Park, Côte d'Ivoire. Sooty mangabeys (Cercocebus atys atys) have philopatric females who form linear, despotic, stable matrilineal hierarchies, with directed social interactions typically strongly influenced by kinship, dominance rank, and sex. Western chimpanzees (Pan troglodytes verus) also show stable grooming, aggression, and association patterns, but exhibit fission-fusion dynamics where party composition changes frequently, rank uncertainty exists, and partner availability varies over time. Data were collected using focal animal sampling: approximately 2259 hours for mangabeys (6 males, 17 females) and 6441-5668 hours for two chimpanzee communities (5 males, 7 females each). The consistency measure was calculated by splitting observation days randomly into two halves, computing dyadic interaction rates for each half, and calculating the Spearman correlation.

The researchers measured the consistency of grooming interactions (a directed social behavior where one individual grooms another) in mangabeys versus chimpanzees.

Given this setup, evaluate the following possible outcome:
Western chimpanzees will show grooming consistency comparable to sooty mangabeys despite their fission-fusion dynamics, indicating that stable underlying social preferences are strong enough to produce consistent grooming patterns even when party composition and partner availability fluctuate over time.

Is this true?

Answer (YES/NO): NO